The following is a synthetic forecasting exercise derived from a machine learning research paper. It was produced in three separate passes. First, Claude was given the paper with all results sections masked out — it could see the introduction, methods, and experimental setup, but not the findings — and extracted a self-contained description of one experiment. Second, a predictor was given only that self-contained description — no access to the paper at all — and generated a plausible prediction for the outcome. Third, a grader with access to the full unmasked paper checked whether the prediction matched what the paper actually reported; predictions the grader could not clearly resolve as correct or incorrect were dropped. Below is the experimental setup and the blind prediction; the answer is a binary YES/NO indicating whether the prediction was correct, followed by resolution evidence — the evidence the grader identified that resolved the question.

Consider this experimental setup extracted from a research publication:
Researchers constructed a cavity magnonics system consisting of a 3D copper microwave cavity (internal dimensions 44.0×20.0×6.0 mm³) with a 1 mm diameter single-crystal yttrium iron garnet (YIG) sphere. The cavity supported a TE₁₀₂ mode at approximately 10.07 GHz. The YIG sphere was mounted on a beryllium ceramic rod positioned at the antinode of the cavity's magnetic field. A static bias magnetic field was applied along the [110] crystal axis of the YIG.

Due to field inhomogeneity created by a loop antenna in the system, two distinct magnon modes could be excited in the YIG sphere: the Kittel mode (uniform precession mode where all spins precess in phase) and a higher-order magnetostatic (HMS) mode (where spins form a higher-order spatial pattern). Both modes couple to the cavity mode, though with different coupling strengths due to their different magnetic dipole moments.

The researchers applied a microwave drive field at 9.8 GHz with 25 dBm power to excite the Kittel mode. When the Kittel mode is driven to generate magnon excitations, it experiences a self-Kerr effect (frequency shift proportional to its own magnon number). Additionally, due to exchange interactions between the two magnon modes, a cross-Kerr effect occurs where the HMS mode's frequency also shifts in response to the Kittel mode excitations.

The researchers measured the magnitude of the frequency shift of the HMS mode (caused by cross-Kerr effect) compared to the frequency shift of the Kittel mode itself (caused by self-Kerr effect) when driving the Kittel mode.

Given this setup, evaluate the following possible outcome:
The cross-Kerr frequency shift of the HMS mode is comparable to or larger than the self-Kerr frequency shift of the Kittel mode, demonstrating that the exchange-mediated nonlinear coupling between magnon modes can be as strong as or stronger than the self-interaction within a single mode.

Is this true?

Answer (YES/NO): YES